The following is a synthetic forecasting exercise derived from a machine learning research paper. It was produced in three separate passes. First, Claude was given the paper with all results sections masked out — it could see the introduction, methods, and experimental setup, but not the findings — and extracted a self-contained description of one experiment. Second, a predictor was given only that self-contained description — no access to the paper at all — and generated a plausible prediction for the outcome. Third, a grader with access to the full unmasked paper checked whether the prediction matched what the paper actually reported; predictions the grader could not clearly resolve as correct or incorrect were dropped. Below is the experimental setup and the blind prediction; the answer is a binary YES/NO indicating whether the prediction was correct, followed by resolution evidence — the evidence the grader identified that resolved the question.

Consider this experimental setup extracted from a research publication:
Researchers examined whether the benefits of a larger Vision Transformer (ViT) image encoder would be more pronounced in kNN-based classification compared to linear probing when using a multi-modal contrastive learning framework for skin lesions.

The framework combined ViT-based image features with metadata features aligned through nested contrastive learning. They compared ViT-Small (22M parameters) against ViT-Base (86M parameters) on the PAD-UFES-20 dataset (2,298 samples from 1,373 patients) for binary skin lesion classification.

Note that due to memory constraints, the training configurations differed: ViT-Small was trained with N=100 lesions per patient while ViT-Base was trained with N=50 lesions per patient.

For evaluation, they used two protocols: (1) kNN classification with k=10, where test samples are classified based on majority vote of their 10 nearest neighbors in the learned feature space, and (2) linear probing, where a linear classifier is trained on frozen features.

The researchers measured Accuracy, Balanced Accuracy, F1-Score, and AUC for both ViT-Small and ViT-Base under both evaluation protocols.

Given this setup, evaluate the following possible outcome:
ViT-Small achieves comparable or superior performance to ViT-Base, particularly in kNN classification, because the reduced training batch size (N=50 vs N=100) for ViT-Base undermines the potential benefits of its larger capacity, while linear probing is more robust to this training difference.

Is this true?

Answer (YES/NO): YES